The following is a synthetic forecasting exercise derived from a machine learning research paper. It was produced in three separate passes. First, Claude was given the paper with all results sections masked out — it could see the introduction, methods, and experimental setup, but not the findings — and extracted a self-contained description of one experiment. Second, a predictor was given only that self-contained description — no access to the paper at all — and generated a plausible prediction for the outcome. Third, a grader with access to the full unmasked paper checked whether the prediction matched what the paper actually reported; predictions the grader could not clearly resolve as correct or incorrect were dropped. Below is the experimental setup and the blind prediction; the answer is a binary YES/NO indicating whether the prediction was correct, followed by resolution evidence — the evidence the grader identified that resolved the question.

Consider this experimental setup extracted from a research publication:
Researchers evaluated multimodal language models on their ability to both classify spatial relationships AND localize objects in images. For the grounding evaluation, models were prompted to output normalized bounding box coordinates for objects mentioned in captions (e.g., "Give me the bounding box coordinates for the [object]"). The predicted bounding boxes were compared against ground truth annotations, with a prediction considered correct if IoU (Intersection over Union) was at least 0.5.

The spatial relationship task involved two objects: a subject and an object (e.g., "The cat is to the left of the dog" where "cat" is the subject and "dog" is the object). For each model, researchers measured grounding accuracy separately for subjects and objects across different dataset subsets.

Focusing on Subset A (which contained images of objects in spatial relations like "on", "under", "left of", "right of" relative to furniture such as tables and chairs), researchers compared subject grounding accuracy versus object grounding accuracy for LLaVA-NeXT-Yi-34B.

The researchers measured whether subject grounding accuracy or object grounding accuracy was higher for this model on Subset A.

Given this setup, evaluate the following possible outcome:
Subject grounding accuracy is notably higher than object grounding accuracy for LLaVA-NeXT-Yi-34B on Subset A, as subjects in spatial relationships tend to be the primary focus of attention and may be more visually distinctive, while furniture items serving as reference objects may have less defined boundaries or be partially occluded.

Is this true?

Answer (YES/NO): NO